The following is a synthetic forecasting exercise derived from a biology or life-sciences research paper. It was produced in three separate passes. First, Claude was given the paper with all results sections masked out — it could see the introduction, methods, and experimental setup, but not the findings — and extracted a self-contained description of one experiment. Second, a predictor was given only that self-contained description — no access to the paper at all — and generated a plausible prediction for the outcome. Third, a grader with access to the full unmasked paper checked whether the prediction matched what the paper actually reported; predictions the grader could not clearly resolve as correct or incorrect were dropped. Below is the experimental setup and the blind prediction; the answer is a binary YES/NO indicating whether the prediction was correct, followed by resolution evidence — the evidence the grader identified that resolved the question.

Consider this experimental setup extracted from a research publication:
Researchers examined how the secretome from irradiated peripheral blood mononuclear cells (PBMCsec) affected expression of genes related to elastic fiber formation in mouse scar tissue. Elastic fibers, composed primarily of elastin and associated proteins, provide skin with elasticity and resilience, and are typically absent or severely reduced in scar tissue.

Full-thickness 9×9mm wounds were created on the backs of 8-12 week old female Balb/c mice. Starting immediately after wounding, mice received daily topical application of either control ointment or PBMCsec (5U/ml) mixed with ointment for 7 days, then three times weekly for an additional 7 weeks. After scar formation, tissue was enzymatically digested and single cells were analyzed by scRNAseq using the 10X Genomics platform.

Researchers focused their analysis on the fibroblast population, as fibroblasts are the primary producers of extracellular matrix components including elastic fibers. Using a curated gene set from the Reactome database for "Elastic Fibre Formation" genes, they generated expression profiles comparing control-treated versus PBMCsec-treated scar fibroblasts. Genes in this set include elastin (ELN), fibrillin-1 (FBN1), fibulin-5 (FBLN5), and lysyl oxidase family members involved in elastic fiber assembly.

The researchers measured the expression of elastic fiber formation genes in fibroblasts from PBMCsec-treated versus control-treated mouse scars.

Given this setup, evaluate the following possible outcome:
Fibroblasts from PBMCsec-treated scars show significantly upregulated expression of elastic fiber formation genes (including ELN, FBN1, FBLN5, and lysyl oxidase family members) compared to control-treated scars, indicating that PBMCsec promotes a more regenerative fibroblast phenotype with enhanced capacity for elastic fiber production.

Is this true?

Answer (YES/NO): NO